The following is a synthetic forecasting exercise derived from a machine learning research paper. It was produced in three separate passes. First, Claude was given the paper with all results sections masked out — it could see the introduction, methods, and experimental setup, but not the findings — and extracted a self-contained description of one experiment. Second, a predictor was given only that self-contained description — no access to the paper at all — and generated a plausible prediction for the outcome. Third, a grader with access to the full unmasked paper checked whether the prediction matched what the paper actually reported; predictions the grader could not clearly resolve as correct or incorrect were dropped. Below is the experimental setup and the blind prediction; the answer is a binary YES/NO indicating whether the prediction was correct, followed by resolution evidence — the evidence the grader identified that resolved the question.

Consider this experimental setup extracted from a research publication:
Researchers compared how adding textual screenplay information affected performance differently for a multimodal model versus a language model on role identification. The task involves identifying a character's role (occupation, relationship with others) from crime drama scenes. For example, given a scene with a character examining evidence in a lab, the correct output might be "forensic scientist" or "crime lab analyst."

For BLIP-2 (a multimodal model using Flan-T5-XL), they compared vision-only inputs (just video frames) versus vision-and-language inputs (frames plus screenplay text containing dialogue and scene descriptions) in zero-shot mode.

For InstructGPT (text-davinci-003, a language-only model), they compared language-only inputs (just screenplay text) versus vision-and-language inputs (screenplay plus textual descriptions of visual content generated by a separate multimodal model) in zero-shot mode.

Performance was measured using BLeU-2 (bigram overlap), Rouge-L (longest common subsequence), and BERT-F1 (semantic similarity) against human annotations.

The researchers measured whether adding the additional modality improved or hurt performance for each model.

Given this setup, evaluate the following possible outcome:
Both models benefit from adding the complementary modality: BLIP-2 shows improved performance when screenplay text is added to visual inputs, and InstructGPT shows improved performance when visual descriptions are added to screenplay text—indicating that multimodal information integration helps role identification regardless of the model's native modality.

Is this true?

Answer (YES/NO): NO